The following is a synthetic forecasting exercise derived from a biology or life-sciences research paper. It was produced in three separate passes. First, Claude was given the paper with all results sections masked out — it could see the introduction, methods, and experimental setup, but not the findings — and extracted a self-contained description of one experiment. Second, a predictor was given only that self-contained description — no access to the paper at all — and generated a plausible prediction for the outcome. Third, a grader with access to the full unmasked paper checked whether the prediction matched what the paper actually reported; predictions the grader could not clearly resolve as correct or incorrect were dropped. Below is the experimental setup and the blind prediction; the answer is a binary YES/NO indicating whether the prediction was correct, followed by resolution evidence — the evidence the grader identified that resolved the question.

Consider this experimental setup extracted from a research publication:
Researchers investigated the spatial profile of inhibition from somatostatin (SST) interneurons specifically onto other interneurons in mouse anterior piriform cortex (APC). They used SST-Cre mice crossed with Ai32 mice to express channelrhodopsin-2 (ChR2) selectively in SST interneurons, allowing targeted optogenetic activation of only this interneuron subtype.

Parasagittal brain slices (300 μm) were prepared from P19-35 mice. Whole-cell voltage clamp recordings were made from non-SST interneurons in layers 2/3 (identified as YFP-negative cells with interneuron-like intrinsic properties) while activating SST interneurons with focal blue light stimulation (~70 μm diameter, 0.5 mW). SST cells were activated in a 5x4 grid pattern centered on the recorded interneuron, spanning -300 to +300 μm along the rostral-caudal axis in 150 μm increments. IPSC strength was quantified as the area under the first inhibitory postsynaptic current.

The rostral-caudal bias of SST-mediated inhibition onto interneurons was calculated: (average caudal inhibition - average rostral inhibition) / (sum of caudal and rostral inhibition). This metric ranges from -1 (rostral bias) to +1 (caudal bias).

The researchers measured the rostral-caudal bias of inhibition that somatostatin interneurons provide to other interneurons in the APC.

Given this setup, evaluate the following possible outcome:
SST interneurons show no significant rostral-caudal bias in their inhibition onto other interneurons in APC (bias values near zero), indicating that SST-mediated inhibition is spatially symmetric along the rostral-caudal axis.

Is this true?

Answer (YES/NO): NO